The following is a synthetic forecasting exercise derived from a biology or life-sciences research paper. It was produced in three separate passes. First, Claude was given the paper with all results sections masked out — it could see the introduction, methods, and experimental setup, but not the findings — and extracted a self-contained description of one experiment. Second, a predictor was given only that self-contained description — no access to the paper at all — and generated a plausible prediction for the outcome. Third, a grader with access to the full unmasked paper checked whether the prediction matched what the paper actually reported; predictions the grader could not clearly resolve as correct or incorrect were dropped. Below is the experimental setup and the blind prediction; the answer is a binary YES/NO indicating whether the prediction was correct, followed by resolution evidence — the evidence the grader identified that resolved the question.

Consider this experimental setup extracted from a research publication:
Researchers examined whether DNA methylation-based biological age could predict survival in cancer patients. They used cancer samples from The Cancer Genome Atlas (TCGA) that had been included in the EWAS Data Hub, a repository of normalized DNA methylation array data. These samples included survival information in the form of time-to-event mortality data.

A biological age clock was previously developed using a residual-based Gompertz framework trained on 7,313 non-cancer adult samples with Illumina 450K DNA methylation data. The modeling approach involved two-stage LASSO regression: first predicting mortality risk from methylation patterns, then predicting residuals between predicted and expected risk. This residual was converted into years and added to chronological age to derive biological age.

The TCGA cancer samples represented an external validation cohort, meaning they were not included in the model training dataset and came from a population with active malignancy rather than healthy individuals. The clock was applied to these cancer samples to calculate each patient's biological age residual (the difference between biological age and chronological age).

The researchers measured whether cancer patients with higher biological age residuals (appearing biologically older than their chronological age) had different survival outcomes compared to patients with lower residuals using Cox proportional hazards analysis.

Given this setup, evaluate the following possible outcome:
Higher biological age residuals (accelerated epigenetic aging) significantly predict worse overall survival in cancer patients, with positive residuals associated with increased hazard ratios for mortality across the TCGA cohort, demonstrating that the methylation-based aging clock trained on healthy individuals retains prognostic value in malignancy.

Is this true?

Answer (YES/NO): YES